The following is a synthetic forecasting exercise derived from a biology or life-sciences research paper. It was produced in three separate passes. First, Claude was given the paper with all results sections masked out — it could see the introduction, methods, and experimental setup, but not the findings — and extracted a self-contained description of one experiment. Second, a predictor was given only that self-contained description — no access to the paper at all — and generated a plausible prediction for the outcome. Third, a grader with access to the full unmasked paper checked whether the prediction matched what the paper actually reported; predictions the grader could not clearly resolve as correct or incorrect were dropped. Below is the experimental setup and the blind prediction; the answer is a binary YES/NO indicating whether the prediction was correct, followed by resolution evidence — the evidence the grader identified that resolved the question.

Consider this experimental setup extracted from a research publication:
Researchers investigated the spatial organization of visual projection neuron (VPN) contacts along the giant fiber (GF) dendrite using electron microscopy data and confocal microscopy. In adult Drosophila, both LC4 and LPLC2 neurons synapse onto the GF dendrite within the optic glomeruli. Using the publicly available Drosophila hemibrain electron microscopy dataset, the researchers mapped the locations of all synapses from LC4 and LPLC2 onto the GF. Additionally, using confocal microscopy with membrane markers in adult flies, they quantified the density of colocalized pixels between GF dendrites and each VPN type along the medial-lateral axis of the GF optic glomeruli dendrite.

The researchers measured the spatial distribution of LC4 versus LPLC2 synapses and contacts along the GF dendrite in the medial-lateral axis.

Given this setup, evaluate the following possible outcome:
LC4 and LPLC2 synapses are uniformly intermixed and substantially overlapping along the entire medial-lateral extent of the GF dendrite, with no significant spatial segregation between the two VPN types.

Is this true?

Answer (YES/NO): NO